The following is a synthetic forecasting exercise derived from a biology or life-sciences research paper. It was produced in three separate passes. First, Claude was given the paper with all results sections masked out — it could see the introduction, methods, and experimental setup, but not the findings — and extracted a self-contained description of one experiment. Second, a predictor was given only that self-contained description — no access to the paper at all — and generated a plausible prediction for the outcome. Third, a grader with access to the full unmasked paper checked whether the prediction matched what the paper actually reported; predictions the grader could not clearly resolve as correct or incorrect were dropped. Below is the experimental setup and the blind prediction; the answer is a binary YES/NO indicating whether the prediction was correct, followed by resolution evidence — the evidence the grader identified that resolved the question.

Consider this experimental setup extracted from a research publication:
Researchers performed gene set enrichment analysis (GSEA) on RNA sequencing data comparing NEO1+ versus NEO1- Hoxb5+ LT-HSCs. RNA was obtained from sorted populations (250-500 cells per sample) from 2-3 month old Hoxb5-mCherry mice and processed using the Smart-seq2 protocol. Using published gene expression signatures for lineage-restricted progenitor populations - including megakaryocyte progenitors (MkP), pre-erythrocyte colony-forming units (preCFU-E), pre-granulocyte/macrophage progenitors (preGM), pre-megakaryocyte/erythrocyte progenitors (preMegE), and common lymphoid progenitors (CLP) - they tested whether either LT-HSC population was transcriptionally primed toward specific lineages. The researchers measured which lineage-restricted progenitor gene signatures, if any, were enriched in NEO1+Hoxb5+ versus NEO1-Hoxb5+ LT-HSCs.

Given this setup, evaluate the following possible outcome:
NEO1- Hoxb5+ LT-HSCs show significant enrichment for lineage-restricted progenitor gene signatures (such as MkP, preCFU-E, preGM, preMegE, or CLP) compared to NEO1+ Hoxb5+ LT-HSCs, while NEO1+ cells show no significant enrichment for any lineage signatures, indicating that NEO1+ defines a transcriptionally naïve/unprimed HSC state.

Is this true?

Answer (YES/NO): NO